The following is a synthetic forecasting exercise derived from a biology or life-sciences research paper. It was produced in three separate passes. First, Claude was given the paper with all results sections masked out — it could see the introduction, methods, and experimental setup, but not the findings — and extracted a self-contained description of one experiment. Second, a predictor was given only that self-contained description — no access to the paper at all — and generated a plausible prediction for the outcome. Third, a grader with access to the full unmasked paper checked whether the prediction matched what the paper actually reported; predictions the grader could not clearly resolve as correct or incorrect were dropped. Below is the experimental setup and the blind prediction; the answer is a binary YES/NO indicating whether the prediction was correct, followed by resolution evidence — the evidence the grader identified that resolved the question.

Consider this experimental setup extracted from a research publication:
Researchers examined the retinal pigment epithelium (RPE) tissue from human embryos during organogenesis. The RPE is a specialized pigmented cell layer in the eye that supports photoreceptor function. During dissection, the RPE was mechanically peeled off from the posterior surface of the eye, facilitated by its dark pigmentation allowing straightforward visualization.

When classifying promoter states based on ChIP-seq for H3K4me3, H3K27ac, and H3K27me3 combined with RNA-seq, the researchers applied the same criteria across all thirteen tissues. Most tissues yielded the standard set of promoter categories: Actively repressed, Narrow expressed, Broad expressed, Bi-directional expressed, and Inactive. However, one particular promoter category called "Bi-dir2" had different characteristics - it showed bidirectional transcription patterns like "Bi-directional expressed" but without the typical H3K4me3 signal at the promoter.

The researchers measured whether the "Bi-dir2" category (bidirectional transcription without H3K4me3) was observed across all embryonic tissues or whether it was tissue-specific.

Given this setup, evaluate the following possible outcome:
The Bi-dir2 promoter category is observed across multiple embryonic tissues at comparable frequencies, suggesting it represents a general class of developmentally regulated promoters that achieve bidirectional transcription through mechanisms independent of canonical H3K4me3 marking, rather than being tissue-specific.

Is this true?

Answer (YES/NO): NO